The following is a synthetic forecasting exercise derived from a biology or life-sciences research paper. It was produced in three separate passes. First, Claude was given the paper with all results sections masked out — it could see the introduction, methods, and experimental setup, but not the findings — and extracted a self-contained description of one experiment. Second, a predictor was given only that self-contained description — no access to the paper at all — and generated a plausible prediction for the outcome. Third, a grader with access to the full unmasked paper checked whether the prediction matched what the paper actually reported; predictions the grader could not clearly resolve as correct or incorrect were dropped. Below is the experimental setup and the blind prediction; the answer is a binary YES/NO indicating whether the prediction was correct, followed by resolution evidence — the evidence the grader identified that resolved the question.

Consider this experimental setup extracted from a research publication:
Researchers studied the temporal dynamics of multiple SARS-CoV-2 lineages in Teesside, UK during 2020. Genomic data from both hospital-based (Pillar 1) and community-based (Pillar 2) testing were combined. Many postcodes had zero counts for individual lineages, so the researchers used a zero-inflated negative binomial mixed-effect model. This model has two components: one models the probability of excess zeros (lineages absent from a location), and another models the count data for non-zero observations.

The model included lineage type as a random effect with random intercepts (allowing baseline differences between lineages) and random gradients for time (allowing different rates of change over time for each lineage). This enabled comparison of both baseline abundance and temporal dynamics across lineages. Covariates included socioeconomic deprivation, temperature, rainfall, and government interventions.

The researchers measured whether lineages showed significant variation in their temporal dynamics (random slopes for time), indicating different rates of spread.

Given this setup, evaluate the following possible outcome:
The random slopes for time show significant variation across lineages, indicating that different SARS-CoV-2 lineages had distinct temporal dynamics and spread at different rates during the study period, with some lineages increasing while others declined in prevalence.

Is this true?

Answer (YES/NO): YES